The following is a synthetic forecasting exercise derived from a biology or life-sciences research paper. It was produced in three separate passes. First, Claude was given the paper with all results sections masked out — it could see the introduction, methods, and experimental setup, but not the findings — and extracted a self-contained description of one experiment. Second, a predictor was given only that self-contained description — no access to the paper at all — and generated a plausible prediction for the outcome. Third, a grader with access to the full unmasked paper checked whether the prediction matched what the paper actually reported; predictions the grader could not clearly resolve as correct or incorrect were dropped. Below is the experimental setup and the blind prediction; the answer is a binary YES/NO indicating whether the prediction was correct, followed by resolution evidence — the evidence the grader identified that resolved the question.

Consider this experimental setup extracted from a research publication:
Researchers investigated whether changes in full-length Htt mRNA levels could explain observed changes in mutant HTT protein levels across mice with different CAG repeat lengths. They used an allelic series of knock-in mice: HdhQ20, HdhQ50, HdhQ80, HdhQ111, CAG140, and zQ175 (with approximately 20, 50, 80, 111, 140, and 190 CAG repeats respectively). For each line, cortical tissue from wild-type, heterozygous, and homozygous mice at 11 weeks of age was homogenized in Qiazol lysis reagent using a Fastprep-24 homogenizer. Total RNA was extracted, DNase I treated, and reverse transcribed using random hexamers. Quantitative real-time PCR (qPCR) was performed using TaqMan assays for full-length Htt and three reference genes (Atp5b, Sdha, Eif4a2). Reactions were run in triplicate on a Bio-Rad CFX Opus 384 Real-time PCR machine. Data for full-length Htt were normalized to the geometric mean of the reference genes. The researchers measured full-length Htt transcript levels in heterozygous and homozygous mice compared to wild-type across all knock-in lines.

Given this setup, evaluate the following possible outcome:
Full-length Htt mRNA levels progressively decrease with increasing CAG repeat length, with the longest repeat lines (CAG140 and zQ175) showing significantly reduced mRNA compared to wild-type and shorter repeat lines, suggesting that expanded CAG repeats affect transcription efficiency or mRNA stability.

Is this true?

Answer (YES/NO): NO